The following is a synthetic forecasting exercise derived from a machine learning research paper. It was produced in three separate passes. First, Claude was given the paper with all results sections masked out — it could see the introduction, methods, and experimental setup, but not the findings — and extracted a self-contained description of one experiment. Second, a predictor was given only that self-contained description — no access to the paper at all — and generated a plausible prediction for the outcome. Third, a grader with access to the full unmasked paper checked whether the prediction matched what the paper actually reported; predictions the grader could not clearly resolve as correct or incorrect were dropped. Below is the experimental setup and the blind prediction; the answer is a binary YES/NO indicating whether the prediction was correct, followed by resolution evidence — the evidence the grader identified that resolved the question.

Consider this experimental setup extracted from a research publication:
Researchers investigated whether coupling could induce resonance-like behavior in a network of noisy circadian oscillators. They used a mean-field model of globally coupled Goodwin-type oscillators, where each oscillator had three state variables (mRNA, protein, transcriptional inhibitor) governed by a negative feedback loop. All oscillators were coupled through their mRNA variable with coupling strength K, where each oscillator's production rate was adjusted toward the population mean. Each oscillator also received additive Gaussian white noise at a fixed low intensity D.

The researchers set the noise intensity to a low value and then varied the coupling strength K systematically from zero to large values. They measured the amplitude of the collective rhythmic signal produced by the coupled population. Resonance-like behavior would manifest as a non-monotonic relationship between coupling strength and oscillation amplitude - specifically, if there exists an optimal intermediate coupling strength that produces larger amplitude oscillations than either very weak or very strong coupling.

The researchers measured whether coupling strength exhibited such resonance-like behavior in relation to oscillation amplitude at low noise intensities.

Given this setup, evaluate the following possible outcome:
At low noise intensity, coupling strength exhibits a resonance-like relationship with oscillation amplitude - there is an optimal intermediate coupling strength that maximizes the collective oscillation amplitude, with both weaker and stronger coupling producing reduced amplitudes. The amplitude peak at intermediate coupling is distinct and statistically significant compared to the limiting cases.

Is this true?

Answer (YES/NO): NO